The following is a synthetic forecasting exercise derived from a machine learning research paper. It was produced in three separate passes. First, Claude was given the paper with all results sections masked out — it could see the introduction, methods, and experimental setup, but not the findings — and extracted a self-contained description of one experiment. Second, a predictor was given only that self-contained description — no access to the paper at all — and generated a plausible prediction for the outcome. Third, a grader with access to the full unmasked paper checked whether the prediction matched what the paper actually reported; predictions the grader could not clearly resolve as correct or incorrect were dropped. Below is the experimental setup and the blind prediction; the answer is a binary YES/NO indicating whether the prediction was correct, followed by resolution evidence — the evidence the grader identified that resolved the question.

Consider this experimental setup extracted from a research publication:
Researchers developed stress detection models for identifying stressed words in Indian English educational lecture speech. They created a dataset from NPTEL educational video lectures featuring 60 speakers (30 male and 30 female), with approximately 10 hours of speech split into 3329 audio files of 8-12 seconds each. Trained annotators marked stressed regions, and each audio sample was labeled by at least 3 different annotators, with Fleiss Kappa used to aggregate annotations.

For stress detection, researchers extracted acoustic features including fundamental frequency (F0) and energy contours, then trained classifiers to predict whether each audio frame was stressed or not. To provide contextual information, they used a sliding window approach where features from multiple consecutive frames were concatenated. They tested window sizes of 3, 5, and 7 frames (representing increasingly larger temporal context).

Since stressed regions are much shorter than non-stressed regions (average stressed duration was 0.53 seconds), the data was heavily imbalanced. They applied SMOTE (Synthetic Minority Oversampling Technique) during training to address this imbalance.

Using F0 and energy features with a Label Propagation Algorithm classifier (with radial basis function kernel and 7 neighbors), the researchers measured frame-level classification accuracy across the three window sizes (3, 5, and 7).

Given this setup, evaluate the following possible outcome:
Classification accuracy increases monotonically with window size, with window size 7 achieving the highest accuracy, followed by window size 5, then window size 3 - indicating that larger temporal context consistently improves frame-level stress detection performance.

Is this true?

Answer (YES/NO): YES